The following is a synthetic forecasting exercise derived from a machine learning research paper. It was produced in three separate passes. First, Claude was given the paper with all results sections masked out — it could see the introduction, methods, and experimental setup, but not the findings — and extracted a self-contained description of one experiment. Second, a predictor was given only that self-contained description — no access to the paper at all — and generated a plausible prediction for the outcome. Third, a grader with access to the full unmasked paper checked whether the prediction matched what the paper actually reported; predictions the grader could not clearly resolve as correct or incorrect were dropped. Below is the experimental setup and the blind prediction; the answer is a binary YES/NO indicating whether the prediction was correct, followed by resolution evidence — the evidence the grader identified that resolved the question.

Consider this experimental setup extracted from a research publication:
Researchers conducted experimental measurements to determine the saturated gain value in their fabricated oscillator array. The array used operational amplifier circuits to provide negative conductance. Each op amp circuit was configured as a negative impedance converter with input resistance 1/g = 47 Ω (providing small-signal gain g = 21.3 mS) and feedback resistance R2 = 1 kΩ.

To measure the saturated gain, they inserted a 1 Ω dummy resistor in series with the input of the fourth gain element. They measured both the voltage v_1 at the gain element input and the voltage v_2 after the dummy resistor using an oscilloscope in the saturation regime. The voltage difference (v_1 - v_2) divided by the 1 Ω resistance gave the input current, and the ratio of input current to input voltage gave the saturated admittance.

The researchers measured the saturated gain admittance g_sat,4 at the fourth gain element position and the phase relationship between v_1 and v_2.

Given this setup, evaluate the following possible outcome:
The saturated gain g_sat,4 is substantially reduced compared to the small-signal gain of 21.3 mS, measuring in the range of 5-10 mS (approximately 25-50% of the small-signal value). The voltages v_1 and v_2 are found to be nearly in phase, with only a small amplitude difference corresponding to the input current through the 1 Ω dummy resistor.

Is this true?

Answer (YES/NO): NO